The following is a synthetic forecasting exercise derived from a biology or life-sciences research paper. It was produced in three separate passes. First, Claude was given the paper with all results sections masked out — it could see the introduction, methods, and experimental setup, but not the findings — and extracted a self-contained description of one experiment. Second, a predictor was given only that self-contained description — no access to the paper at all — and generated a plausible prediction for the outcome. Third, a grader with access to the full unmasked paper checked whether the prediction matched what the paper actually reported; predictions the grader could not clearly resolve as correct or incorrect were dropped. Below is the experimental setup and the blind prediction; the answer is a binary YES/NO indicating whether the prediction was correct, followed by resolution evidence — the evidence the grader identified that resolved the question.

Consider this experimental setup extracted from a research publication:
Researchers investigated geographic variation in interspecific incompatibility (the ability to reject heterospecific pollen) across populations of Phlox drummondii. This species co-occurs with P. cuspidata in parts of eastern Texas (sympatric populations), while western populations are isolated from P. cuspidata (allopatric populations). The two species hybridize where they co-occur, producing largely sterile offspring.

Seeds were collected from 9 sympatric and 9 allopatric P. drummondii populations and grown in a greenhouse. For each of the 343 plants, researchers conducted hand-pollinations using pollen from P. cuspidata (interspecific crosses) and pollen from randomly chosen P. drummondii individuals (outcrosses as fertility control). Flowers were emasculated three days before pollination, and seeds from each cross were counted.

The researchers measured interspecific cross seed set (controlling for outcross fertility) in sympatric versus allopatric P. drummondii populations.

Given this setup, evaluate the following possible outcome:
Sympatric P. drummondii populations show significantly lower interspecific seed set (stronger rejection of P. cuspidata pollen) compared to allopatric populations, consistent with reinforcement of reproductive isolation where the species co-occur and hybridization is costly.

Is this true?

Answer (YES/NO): YES